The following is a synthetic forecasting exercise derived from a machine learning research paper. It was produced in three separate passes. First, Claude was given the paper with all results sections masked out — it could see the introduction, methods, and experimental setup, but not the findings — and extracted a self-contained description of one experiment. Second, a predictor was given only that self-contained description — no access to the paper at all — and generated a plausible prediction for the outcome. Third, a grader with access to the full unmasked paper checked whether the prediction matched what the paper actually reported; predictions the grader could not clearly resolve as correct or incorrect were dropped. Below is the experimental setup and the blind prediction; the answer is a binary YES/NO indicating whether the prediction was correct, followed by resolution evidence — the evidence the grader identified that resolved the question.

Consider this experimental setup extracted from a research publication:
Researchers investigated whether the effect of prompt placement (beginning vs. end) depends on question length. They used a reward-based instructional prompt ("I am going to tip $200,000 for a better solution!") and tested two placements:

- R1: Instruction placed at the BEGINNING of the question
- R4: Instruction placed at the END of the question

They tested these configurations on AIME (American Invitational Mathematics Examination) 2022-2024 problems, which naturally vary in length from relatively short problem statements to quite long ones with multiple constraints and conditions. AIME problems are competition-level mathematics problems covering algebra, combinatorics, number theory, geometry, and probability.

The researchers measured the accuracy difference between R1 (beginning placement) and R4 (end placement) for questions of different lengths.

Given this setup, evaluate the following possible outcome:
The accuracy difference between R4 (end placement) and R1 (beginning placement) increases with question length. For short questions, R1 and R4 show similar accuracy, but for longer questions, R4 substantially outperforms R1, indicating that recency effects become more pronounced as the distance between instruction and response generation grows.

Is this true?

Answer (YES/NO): NO